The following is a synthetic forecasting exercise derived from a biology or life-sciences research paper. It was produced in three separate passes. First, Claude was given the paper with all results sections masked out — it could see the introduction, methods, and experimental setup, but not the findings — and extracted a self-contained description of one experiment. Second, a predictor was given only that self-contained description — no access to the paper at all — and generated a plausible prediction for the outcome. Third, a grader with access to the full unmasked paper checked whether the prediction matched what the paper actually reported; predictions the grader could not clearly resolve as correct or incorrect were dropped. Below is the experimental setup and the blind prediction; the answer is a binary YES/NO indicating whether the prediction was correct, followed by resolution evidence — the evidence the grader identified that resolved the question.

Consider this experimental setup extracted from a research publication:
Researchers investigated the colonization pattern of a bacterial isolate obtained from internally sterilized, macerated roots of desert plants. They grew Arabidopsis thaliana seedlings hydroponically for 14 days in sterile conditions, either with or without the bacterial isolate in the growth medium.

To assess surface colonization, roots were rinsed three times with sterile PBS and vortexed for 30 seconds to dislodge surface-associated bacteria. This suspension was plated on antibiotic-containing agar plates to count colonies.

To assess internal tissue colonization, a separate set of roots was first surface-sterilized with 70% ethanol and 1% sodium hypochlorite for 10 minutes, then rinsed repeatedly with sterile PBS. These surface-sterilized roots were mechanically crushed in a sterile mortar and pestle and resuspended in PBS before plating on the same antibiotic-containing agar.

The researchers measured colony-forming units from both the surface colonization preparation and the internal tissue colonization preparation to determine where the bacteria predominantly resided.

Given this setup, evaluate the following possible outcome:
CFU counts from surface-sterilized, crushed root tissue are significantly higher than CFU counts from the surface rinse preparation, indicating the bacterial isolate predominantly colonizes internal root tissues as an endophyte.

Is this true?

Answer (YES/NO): NO